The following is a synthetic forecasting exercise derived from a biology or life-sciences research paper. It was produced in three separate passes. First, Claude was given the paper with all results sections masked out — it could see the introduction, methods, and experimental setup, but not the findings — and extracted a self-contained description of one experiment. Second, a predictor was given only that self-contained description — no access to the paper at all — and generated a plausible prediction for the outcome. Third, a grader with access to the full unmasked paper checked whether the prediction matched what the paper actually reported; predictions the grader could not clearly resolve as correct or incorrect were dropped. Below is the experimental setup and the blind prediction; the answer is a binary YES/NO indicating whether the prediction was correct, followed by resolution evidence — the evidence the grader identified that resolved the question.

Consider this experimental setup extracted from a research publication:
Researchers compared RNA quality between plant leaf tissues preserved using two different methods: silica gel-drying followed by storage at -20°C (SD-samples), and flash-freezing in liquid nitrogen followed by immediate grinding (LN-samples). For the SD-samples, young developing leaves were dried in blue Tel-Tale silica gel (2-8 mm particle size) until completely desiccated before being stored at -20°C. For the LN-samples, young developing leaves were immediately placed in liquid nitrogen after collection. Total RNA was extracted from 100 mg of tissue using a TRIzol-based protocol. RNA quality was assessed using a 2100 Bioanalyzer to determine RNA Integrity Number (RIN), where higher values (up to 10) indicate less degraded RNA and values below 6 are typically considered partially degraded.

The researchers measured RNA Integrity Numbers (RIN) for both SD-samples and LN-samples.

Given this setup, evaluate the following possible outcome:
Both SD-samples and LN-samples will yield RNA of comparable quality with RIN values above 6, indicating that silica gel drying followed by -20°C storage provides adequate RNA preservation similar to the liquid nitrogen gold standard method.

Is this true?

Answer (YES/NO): YES